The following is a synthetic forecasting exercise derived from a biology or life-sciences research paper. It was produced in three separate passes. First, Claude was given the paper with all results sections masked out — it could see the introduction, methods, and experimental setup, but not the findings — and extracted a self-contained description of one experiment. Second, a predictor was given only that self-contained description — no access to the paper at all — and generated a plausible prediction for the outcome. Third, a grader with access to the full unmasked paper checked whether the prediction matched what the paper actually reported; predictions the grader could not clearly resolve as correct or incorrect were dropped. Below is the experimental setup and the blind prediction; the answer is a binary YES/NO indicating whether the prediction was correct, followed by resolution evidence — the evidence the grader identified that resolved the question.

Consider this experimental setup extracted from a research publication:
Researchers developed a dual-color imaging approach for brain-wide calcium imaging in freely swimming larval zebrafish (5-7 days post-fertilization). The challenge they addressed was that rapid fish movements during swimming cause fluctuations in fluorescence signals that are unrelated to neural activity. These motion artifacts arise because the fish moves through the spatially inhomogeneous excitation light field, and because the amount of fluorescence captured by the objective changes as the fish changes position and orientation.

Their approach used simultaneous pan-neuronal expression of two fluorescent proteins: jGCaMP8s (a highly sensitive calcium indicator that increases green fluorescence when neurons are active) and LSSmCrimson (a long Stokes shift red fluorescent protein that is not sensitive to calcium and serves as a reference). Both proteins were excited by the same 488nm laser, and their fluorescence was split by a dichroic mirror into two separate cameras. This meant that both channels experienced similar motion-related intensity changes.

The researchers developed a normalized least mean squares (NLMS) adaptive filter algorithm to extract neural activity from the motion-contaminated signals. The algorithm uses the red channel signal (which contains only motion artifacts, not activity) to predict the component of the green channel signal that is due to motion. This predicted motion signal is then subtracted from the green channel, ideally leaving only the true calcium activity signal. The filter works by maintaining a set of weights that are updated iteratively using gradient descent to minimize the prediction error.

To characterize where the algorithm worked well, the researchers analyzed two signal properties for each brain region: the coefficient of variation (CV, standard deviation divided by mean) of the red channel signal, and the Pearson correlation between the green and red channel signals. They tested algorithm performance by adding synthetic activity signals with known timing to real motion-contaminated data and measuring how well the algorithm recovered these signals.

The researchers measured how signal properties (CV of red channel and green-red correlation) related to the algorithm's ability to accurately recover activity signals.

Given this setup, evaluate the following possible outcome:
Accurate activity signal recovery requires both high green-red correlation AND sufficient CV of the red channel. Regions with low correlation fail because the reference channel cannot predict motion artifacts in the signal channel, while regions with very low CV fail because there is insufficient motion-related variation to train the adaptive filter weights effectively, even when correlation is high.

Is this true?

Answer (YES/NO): NO